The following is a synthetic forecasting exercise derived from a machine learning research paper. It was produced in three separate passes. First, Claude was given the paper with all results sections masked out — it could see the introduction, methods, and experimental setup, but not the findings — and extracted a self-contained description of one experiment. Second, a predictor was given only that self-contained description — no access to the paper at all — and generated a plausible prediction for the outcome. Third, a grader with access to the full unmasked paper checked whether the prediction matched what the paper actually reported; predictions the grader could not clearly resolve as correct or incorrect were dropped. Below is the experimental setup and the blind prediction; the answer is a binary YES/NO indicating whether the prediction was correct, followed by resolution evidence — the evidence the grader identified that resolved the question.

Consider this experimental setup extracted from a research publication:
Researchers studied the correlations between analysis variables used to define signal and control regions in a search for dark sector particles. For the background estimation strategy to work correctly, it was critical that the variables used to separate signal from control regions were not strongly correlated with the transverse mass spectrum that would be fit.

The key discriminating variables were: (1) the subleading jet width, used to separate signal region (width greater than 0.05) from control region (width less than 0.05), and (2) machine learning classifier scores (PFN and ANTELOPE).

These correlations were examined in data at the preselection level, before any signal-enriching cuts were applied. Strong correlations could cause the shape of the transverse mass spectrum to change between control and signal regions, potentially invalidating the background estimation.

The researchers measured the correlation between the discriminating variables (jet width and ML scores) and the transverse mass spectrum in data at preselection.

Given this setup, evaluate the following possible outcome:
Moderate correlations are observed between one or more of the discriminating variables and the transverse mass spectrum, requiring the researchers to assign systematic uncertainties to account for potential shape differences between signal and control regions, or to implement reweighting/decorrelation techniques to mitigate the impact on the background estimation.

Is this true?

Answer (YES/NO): NO